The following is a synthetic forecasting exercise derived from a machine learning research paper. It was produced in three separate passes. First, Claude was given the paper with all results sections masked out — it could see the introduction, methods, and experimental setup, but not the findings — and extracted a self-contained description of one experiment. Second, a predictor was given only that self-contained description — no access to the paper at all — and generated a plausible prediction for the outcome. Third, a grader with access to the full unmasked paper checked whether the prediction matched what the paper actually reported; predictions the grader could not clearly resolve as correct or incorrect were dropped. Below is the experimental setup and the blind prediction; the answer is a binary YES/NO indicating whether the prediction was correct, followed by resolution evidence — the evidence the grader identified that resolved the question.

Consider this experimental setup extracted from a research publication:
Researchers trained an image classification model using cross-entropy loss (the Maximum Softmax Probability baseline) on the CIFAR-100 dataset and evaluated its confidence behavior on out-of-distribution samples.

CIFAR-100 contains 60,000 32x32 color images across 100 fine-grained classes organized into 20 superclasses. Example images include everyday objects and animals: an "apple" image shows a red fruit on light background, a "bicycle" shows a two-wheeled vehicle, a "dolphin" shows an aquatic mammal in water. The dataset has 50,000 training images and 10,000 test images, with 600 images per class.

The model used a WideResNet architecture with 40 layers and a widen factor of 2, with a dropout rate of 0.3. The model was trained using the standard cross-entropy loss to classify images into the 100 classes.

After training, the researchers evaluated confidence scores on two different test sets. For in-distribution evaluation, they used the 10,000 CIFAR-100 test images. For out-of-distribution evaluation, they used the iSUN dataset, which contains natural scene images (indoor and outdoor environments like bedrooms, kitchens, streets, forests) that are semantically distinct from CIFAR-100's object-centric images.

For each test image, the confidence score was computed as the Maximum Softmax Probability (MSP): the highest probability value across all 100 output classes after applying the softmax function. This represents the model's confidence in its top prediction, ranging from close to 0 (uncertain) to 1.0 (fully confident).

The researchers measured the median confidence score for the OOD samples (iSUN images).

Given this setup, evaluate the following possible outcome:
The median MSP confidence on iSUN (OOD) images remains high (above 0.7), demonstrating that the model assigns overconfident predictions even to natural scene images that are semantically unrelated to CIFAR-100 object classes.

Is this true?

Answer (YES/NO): YES